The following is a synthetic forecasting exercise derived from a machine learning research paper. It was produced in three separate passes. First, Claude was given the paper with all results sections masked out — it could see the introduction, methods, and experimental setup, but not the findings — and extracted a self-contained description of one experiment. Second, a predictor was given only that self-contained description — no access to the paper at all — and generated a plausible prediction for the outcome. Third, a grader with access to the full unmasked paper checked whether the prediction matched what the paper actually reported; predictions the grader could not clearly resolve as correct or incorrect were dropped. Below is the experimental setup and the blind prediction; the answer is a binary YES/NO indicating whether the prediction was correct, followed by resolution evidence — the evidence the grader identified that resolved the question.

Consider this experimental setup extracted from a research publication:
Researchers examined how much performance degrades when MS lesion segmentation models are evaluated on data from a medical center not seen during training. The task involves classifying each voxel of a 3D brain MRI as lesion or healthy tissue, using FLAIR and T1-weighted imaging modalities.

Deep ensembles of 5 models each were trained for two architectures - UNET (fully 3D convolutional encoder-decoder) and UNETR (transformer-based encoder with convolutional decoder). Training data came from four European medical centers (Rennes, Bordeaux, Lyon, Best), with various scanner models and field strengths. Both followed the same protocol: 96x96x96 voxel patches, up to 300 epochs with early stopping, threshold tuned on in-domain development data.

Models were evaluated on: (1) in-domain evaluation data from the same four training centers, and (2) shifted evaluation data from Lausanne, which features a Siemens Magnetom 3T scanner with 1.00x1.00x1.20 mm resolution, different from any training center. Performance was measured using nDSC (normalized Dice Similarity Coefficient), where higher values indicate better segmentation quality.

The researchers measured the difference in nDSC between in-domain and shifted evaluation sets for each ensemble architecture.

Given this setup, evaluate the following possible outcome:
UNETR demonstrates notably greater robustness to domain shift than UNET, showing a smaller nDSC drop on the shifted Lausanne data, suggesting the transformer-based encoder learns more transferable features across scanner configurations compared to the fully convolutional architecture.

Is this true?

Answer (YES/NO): NO